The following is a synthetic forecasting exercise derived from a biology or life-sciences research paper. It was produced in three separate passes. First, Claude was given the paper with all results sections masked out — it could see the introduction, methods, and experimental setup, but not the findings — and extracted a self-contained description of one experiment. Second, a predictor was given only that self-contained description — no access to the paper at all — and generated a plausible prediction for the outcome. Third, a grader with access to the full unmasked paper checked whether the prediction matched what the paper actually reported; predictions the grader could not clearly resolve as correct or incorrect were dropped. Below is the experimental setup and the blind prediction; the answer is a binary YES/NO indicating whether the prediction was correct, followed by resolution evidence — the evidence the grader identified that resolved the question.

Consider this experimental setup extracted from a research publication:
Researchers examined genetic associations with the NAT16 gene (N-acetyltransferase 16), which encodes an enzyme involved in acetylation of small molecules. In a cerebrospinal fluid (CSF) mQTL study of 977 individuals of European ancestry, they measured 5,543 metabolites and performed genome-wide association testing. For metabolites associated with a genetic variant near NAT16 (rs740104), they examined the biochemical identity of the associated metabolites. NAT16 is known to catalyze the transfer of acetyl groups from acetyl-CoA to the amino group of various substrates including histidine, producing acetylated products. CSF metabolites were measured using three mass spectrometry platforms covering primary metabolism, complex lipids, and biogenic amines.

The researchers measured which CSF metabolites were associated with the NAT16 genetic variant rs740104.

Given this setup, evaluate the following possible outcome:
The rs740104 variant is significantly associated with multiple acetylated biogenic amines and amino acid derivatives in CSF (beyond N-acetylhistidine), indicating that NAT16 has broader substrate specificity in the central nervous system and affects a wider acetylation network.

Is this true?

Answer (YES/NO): NO